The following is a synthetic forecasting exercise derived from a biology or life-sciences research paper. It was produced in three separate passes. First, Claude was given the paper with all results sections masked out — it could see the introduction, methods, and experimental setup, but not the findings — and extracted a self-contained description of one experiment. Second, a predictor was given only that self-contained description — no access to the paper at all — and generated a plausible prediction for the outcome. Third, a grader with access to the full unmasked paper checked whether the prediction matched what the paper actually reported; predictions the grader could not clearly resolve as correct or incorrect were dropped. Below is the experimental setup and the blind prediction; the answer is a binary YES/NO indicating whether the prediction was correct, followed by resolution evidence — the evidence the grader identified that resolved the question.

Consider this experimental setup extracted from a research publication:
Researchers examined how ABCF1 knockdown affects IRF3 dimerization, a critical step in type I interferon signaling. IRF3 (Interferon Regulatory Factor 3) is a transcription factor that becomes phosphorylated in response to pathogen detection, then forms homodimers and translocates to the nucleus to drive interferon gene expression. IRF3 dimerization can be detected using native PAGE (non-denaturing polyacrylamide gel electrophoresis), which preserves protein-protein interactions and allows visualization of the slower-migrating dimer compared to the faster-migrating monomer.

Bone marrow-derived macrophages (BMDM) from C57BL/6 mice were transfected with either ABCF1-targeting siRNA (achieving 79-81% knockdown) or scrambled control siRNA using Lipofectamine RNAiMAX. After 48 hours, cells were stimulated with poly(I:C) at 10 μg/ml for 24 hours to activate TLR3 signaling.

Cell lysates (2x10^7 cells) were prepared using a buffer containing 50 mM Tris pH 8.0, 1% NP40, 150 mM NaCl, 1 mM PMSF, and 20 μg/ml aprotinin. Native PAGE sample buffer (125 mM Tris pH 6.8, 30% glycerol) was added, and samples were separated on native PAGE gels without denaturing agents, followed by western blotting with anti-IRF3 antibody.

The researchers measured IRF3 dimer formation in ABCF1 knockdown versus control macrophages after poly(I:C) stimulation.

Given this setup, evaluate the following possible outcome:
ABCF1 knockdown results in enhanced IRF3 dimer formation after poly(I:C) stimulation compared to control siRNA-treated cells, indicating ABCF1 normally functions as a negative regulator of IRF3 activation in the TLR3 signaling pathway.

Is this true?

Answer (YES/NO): NO